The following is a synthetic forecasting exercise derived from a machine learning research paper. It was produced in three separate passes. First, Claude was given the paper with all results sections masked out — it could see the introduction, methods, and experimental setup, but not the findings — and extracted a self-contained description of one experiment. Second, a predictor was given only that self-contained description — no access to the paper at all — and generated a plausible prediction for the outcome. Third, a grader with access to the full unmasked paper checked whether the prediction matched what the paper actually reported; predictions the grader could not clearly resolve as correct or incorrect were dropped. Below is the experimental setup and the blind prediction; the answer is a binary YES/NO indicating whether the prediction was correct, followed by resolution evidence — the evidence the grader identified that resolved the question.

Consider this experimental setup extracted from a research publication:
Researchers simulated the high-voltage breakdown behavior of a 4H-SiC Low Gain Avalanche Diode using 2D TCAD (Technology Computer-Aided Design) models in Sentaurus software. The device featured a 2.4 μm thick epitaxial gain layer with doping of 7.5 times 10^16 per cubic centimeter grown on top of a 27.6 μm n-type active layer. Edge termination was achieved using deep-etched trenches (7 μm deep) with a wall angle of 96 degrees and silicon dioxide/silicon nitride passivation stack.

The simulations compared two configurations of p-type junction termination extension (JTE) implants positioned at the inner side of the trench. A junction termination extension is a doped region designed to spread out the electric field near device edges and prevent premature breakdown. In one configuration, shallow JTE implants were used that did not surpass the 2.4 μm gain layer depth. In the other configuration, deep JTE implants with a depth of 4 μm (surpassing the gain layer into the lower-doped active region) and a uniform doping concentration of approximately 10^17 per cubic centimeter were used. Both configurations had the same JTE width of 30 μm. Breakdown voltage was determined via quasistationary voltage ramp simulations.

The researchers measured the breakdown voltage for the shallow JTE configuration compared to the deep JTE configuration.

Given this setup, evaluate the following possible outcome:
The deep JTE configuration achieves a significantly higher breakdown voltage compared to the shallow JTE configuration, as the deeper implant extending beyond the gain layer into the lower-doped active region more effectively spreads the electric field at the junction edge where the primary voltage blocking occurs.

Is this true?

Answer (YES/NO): YES